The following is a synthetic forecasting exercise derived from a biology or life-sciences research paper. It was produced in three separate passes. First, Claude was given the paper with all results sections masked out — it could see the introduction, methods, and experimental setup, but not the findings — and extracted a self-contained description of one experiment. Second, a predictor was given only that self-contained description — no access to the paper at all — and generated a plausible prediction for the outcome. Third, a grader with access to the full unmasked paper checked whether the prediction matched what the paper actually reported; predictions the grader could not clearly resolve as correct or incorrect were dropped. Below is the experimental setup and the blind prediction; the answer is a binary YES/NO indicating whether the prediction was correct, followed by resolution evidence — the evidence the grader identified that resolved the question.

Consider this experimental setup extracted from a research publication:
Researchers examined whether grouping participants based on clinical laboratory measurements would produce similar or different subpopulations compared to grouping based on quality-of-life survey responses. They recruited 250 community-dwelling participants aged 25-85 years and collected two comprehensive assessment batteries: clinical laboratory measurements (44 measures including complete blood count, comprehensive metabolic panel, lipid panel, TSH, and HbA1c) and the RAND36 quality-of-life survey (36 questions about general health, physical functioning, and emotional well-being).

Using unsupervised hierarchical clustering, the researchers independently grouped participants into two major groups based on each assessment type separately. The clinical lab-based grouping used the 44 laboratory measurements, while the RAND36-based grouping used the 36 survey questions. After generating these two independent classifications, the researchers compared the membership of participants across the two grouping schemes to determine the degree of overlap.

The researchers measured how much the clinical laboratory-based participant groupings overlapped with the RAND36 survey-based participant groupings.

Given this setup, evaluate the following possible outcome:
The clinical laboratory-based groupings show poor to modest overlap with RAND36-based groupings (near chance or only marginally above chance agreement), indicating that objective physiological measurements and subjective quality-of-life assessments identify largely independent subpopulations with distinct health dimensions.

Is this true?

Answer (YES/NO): YES